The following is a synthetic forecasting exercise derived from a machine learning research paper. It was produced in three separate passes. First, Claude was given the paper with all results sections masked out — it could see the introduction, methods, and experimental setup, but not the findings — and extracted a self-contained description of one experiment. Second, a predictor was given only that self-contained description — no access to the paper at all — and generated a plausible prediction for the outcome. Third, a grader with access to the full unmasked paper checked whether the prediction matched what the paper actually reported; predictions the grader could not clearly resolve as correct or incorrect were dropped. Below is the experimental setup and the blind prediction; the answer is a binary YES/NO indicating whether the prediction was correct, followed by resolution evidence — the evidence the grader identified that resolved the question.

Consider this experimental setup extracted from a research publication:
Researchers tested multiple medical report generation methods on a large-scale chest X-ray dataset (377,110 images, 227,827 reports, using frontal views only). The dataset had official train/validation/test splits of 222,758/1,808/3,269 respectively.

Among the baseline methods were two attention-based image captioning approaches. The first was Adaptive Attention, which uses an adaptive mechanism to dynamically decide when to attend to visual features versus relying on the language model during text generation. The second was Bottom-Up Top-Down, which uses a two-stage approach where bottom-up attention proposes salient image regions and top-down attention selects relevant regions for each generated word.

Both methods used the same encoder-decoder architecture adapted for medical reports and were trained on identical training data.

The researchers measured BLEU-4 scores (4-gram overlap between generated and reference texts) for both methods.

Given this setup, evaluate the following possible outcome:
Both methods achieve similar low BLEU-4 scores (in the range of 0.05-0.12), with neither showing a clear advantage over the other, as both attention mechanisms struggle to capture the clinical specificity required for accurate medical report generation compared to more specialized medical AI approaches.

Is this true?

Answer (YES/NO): YES